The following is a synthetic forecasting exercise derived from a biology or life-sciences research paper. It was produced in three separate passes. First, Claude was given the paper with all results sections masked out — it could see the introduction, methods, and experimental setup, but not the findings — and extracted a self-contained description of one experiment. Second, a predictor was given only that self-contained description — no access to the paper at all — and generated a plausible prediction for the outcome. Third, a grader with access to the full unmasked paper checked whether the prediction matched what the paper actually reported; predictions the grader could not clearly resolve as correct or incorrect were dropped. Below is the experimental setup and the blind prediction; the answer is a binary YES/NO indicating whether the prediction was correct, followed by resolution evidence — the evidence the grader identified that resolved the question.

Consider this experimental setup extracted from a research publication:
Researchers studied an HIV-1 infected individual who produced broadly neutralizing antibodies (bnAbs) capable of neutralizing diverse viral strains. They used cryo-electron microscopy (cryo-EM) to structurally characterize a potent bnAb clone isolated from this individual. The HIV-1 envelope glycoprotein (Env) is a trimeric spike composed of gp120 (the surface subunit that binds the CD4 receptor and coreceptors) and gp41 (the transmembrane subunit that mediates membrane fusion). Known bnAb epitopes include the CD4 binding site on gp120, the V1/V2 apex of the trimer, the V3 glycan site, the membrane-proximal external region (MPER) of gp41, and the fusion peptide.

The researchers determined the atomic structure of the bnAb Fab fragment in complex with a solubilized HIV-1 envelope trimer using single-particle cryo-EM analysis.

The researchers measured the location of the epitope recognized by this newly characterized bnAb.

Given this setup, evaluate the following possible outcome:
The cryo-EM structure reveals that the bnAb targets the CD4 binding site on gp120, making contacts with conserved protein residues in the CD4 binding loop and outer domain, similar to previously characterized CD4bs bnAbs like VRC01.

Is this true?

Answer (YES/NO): NO